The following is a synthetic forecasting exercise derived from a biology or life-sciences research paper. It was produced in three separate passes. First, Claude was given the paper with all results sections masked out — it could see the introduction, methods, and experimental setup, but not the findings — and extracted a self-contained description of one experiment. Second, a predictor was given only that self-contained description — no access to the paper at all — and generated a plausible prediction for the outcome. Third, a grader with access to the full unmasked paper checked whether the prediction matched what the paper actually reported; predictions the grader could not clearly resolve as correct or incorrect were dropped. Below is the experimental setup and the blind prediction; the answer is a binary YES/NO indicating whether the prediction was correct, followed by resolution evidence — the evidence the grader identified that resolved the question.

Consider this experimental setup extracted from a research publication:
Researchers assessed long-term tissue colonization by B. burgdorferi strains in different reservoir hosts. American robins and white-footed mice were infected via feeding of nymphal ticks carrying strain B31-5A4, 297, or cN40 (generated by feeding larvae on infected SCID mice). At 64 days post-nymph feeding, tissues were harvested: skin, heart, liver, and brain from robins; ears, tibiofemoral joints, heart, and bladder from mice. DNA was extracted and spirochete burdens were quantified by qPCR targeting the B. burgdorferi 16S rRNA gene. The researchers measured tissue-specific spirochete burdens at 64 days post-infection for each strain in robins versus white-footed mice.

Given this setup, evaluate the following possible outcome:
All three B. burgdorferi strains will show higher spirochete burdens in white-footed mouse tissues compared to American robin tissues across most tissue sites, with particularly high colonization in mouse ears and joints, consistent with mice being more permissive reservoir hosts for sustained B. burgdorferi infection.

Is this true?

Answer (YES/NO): NO